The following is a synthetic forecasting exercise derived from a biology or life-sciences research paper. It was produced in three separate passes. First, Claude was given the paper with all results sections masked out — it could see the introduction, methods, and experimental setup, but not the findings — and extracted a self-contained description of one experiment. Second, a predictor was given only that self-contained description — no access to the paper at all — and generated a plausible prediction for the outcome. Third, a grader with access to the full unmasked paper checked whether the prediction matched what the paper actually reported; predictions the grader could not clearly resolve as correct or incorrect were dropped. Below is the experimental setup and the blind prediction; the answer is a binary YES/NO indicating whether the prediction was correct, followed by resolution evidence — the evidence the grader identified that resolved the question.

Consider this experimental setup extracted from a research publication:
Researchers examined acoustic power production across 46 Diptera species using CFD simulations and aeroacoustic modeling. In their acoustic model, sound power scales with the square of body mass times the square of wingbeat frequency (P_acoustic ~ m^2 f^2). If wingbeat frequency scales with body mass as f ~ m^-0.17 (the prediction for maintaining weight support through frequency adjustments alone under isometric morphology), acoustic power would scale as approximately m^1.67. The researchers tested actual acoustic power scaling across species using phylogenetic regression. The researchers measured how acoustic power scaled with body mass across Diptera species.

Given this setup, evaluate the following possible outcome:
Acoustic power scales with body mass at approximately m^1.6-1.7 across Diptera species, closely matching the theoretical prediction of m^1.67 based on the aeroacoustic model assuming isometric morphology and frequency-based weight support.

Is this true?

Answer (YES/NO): YES